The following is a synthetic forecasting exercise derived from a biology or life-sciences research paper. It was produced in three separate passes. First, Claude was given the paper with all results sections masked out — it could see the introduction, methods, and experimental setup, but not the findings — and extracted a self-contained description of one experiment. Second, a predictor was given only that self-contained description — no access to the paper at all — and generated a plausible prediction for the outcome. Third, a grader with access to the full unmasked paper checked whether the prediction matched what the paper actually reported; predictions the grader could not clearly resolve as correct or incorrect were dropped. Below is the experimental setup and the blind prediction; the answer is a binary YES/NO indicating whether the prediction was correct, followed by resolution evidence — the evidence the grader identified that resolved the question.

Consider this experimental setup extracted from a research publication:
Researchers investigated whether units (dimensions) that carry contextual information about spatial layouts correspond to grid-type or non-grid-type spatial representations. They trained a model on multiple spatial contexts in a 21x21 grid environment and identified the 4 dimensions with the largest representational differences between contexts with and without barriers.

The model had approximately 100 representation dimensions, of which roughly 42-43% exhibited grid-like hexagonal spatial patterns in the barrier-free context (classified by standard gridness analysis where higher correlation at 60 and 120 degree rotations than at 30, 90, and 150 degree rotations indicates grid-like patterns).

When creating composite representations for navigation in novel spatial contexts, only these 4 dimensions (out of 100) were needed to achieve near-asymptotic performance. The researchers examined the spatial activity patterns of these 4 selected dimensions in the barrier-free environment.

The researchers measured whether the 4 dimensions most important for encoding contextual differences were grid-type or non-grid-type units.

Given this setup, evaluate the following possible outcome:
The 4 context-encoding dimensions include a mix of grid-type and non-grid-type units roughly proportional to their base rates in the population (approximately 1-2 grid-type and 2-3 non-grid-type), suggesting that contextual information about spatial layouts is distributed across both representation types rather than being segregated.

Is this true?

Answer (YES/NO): NO